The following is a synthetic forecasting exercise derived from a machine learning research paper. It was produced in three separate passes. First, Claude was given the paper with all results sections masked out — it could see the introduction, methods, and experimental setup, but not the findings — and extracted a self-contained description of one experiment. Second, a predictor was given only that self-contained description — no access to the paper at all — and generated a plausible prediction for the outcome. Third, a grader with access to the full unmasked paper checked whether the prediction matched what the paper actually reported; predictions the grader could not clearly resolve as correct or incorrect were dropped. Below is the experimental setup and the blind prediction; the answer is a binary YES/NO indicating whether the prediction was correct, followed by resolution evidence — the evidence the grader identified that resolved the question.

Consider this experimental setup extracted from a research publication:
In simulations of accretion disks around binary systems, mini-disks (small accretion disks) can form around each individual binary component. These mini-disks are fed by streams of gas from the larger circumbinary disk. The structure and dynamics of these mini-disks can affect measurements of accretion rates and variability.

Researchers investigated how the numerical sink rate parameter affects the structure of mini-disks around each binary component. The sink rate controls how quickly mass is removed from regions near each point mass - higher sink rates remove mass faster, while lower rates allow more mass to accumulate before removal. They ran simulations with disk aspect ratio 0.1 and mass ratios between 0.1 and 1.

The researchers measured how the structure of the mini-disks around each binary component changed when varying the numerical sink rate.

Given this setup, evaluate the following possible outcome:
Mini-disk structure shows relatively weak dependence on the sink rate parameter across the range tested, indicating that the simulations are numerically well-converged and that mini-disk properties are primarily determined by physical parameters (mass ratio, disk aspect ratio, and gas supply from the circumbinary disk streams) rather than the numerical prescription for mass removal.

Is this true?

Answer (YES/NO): NO